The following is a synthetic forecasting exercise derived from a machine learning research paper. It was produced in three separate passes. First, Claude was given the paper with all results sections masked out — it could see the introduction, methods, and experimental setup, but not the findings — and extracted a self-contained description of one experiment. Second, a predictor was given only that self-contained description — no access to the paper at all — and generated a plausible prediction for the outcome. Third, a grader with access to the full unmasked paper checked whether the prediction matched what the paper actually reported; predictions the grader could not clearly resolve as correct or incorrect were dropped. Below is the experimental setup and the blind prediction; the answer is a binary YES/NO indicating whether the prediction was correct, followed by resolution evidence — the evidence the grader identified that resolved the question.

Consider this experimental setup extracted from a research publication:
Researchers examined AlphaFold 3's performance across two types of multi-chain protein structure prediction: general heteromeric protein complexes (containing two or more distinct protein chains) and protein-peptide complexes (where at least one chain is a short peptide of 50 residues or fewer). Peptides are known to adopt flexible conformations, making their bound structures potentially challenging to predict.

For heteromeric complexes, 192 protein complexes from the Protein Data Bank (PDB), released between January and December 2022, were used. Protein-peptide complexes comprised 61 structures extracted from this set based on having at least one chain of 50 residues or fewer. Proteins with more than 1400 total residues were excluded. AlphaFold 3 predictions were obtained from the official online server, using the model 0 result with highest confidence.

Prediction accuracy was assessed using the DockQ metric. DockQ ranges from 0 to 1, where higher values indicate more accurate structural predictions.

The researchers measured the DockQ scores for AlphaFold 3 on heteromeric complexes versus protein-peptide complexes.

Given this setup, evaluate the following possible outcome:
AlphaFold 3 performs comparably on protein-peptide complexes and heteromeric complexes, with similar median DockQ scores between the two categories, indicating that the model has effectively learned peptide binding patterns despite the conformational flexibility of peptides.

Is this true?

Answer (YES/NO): NO